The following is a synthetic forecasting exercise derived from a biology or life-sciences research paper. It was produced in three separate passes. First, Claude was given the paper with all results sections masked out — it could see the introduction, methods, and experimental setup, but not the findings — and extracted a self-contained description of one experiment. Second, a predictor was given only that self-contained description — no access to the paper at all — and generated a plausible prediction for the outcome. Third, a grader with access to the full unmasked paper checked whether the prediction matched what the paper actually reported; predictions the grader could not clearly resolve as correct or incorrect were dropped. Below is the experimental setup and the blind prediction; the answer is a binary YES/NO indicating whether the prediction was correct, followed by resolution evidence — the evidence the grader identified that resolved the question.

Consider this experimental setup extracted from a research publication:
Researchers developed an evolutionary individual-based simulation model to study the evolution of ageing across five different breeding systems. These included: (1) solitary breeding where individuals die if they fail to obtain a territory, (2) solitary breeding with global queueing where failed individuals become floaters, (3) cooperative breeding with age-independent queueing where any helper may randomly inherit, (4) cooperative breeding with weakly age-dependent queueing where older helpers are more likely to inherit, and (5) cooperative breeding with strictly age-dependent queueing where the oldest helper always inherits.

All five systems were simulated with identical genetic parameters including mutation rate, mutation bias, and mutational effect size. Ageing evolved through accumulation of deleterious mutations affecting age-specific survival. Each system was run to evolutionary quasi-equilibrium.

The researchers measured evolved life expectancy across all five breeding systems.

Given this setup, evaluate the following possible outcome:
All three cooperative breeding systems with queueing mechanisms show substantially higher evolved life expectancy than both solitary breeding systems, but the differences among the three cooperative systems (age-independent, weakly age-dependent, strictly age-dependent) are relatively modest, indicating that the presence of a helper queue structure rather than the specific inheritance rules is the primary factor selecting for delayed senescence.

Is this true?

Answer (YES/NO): NO